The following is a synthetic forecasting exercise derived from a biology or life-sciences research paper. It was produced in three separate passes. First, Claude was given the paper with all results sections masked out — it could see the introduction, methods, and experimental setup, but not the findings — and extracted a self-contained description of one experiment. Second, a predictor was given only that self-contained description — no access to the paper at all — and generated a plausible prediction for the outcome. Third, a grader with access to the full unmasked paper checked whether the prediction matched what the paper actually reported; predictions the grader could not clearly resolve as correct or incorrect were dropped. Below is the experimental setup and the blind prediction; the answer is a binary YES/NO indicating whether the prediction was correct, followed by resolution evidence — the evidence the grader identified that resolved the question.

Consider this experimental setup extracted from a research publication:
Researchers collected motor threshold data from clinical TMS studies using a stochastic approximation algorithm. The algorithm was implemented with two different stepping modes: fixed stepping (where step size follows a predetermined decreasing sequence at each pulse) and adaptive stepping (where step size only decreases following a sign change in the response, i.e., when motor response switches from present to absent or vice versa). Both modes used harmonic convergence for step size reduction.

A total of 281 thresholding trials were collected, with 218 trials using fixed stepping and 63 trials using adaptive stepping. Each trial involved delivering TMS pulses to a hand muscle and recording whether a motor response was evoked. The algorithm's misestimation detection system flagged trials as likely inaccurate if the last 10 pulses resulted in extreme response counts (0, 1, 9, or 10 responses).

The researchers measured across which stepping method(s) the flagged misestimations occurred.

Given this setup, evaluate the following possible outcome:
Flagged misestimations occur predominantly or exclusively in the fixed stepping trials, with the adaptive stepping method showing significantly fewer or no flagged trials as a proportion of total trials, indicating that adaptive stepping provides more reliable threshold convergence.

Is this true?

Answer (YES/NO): YES